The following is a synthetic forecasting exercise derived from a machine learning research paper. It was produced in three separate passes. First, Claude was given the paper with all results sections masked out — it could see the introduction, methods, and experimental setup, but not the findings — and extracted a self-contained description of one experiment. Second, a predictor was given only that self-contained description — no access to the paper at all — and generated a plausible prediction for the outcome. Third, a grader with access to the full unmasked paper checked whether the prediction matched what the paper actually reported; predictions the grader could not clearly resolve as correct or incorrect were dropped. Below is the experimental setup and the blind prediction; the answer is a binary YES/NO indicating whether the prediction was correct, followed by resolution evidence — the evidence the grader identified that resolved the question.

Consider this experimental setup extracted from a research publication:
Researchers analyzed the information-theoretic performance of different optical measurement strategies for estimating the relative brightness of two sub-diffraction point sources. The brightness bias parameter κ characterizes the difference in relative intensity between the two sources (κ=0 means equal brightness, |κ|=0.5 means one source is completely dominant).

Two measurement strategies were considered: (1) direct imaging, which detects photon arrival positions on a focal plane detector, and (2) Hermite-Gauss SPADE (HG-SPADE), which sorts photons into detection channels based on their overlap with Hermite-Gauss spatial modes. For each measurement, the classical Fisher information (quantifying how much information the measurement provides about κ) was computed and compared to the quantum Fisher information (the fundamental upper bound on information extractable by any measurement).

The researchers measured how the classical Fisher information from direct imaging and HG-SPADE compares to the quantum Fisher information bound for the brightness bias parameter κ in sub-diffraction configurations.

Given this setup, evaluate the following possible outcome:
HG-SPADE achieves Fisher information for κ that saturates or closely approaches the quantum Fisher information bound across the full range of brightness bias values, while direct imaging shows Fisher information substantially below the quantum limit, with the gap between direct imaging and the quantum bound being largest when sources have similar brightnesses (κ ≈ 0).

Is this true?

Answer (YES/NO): NO